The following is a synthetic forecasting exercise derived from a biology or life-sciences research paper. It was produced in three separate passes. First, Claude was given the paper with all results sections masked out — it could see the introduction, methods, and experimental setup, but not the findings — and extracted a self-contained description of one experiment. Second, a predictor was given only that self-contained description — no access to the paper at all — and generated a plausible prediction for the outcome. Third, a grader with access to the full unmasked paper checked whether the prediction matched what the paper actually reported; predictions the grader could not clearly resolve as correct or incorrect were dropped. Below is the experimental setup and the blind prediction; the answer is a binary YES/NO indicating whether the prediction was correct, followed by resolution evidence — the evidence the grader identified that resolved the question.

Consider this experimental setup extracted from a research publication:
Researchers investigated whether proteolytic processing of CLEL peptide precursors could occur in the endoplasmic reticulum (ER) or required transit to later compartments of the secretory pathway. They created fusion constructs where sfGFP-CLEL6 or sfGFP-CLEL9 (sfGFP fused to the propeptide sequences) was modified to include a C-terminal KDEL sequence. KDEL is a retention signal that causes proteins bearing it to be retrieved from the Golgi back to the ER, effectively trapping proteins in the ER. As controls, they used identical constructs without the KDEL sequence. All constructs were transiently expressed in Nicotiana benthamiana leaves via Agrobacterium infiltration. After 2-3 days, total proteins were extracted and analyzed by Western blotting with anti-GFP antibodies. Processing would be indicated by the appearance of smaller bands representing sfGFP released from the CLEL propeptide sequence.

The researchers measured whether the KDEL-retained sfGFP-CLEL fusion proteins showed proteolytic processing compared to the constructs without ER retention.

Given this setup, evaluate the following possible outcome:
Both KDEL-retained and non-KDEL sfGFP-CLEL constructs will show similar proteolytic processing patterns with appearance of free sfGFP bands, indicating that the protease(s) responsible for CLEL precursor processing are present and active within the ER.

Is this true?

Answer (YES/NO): NO